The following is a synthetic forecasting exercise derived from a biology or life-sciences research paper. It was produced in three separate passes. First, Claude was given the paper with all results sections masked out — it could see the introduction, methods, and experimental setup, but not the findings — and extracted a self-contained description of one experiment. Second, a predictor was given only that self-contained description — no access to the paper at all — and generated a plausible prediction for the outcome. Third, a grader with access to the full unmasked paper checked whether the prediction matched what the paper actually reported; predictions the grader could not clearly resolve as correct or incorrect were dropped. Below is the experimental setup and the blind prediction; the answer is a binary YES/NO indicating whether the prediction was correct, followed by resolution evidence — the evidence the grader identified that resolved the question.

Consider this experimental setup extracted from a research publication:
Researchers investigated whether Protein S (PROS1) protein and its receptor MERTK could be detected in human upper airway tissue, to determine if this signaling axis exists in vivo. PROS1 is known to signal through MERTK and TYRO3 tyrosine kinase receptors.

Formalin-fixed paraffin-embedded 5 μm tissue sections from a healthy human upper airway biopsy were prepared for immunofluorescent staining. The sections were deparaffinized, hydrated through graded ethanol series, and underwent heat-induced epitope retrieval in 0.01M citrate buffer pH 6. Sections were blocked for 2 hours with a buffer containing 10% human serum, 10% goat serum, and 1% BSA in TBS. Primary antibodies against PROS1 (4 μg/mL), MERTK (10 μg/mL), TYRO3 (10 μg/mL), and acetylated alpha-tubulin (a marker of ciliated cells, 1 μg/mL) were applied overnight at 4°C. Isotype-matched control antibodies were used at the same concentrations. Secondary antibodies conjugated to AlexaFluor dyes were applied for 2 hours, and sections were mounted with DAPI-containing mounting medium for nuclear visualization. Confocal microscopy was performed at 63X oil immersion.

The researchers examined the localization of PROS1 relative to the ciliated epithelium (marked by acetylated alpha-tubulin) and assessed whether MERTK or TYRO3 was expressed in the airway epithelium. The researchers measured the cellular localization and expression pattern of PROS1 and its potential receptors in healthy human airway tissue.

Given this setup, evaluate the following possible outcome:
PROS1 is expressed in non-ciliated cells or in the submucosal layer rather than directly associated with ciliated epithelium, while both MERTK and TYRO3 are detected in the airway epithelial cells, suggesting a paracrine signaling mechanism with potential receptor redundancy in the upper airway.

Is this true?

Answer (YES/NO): YES